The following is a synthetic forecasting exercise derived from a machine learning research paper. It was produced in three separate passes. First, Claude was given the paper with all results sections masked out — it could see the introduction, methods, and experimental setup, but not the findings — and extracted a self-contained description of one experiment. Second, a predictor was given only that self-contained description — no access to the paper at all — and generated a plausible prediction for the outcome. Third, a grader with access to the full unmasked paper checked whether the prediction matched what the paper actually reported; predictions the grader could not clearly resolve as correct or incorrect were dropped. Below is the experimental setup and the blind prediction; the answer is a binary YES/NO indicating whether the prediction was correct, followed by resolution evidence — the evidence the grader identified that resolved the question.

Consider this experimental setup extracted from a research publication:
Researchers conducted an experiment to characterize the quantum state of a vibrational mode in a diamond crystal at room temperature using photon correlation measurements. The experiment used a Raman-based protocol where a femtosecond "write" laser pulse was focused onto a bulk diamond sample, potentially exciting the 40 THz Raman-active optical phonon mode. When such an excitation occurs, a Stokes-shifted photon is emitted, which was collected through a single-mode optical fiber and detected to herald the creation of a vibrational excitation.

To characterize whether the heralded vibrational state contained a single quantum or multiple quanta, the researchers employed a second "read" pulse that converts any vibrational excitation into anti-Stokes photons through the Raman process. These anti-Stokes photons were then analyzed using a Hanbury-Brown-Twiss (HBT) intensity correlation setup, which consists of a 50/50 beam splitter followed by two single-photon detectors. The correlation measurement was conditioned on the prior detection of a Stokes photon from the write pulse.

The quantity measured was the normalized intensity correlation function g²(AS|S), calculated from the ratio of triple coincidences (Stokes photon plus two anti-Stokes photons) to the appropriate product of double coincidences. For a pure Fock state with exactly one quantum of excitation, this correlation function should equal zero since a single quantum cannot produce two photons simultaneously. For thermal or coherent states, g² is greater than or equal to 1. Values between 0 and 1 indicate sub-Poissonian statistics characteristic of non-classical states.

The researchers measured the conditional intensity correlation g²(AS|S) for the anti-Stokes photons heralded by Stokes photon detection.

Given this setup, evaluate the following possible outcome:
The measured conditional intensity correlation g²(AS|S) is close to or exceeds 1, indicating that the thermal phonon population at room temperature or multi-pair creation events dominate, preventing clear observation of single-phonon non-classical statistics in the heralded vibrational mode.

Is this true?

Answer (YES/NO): NO